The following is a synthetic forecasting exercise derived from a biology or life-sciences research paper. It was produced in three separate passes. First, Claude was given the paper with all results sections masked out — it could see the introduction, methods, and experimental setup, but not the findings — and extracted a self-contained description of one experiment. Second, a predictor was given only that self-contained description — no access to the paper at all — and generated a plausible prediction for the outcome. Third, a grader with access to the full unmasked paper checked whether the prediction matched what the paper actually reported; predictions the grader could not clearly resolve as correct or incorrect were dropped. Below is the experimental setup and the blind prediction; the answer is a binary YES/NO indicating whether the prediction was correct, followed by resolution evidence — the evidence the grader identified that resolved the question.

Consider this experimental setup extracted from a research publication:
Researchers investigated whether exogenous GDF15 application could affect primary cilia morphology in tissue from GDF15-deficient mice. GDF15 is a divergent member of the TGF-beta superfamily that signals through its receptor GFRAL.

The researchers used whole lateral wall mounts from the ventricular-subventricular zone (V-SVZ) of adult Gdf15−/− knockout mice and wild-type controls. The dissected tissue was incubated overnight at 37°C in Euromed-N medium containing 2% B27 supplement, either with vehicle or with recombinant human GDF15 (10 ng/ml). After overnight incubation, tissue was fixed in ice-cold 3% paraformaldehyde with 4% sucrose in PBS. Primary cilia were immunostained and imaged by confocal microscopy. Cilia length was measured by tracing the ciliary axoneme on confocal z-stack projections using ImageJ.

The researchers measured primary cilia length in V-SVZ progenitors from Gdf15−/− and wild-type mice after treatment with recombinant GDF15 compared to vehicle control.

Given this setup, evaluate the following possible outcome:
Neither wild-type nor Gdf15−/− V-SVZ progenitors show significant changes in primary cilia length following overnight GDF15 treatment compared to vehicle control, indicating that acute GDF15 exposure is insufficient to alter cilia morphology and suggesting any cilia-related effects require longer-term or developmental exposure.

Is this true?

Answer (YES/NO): NO